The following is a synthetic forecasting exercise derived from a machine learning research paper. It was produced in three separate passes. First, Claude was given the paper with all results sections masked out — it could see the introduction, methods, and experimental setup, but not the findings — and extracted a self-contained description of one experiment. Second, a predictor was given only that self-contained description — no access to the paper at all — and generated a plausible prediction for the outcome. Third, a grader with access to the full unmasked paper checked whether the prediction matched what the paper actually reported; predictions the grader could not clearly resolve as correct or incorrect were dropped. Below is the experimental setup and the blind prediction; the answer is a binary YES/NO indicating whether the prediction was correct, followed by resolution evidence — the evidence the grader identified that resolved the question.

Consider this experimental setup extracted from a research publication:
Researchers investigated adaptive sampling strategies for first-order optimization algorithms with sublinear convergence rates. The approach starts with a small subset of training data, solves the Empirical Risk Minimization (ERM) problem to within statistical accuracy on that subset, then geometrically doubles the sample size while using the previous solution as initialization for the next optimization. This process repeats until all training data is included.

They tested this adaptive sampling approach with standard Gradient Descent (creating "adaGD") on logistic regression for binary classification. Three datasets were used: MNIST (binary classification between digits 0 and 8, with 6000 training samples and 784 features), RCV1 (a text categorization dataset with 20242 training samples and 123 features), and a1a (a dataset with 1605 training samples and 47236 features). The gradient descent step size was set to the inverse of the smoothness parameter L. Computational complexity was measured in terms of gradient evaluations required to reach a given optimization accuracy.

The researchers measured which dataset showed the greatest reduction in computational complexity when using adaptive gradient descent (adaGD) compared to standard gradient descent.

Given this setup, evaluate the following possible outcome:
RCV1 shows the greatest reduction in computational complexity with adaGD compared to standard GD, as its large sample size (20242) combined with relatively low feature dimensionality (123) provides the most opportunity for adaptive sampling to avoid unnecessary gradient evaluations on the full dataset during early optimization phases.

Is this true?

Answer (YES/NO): NO